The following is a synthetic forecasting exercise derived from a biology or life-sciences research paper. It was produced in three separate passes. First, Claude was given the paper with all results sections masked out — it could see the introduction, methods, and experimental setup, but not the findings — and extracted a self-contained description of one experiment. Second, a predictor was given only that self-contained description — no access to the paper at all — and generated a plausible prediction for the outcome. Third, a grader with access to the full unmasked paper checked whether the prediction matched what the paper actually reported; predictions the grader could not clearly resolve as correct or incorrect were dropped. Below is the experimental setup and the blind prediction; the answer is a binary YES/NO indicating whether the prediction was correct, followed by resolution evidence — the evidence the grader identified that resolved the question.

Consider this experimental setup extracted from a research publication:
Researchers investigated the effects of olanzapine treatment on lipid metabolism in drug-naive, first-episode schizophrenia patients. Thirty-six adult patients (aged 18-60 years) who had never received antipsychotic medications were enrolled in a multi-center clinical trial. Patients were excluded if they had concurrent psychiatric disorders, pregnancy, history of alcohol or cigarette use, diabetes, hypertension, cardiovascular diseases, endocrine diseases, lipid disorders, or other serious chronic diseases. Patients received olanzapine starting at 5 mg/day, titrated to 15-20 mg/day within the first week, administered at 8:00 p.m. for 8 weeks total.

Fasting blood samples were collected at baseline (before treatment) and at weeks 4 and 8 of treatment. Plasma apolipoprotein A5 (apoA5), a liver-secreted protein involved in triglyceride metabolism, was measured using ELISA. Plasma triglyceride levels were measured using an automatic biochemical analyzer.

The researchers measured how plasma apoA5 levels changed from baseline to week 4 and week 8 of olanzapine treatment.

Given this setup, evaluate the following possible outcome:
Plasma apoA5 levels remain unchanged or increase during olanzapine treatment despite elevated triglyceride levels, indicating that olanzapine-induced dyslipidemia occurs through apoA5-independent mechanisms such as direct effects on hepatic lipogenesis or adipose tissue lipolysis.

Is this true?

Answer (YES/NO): NO